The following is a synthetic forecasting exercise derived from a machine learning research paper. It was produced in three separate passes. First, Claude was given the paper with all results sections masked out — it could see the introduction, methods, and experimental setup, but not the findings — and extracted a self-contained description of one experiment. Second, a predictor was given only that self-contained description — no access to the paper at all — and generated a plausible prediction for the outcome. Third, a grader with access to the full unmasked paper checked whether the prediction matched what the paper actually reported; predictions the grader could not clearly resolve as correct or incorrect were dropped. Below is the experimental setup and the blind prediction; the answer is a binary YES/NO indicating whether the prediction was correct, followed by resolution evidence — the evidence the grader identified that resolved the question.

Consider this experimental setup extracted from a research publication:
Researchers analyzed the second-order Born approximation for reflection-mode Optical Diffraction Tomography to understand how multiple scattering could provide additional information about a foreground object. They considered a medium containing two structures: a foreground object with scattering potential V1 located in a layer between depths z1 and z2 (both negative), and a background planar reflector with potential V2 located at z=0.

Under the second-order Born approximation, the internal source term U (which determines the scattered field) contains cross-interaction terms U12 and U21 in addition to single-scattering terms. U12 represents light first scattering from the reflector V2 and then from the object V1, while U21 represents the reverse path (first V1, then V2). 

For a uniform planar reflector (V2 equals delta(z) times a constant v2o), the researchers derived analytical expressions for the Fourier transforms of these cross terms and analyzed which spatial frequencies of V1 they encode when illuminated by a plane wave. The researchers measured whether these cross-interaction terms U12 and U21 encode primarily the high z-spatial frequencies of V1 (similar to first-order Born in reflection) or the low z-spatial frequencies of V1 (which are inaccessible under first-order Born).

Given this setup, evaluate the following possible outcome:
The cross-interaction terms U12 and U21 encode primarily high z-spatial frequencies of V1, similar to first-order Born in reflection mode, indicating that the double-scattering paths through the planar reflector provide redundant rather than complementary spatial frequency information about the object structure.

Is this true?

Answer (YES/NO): NO